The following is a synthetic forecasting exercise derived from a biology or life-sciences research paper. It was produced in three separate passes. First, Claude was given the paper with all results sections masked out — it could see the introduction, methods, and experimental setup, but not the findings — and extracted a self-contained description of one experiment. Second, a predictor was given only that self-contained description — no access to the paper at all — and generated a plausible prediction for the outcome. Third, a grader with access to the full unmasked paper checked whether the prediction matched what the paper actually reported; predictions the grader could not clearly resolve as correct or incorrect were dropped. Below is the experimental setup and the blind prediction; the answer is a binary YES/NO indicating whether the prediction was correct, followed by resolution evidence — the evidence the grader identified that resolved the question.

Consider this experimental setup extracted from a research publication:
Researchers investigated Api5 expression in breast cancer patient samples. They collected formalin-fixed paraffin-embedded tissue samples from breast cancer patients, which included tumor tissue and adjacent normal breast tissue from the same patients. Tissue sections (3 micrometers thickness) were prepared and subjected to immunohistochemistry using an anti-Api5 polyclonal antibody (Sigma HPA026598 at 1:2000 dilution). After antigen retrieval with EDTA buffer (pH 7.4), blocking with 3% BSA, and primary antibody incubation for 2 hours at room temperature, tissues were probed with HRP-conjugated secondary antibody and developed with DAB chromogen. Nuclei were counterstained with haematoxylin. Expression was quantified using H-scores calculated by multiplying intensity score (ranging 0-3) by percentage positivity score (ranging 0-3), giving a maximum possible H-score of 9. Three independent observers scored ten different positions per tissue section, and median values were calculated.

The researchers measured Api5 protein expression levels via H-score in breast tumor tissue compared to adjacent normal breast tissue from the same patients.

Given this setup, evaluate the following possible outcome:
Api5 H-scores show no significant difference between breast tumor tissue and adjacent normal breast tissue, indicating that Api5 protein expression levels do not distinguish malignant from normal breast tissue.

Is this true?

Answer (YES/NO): NO